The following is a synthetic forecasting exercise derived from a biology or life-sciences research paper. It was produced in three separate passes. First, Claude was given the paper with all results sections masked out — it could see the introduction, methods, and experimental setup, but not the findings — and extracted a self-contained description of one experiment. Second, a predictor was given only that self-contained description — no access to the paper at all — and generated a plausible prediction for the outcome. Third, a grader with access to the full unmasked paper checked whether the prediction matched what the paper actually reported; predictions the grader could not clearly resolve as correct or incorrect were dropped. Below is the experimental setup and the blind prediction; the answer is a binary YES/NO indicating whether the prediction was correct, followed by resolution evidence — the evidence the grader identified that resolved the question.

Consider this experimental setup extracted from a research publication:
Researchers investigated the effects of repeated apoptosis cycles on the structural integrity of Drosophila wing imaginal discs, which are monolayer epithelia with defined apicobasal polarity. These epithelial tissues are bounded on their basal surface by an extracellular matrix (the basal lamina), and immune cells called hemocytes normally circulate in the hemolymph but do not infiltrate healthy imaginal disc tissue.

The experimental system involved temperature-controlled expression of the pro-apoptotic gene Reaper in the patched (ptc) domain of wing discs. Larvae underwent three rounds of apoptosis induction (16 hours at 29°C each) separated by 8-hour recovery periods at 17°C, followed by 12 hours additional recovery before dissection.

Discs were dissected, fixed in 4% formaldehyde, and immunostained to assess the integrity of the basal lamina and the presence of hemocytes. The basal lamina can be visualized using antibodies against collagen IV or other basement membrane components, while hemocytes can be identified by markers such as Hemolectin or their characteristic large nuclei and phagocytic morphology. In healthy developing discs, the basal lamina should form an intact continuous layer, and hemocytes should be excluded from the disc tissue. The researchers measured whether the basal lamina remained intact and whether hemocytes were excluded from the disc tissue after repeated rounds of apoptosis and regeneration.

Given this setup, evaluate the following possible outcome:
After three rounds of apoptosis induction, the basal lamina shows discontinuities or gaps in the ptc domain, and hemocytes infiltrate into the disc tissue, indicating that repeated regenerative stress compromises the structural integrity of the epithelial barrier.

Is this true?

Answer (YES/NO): YES